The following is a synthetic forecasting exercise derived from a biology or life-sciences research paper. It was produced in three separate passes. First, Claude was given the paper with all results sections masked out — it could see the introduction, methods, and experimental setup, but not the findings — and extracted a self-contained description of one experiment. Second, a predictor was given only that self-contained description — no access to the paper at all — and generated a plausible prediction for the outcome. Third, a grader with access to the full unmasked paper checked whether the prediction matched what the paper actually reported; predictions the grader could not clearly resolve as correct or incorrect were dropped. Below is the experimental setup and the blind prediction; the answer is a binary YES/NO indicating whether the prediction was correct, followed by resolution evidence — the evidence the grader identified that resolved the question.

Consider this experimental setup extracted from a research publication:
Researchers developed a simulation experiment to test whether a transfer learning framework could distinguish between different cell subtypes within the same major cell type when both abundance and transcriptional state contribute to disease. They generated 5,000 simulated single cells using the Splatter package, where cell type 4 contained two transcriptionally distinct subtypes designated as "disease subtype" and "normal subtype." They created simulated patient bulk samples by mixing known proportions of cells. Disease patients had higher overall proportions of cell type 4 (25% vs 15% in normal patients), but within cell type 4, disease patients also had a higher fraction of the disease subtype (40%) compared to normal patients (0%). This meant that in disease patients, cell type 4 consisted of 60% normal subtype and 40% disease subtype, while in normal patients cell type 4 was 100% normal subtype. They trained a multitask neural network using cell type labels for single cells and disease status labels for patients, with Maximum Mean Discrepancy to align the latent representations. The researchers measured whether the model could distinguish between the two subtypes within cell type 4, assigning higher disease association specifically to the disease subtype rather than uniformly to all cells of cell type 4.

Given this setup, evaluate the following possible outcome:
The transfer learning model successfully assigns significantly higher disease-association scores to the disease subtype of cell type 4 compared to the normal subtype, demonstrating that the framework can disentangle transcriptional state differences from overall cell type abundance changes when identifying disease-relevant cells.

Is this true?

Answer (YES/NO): YES